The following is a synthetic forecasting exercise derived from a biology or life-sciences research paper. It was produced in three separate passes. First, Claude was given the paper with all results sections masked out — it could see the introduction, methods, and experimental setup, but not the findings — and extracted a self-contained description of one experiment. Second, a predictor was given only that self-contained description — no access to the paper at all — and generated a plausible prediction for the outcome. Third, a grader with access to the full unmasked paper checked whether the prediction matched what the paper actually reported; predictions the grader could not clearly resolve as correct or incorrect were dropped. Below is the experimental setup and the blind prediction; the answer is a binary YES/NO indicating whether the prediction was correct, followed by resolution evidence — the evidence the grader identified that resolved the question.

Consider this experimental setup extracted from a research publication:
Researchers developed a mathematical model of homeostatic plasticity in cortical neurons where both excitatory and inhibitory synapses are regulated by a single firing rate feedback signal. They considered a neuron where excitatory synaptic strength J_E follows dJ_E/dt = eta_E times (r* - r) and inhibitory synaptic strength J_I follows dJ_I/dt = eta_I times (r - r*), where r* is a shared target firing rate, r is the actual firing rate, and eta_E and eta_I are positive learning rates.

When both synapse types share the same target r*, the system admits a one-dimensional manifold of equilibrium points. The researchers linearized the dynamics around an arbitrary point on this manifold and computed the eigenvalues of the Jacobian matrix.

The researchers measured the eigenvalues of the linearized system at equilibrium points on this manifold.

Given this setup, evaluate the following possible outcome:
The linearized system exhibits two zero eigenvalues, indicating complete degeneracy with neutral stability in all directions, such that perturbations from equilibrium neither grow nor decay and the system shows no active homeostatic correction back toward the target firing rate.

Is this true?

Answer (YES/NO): NO